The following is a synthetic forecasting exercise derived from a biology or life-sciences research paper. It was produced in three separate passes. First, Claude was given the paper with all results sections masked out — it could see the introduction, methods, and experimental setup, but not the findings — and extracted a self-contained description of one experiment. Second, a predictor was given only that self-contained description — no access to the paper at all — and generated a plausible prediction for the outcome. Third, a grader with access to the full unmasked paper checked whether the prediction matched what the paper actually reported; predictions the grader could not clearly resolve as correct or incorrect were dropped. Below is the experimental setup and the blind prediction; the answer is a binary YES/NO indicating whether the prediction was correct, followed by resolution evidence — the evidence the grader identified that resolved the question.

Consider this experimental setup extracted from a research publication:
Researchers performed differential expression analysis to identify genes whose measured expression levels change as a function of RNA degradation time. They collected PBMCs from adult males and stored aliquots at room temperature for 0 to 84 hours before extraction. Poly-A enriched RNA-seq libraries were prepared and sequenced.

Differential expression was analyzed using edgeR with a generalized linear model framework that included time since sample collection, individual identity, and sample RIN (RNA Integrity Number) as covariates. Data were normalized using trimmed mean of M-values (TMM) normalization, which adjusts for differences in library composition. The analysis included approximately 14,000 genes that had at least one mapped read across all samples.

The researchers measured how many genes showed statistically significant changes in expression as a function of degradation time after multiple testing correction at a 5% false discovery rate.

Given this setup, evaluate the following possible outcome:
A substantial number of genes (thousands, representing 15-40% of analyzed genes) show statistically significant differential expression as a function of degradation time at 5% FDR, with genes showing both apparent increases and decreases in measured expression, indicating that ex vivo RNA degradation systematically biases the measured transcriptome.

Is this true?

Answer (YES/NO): NO